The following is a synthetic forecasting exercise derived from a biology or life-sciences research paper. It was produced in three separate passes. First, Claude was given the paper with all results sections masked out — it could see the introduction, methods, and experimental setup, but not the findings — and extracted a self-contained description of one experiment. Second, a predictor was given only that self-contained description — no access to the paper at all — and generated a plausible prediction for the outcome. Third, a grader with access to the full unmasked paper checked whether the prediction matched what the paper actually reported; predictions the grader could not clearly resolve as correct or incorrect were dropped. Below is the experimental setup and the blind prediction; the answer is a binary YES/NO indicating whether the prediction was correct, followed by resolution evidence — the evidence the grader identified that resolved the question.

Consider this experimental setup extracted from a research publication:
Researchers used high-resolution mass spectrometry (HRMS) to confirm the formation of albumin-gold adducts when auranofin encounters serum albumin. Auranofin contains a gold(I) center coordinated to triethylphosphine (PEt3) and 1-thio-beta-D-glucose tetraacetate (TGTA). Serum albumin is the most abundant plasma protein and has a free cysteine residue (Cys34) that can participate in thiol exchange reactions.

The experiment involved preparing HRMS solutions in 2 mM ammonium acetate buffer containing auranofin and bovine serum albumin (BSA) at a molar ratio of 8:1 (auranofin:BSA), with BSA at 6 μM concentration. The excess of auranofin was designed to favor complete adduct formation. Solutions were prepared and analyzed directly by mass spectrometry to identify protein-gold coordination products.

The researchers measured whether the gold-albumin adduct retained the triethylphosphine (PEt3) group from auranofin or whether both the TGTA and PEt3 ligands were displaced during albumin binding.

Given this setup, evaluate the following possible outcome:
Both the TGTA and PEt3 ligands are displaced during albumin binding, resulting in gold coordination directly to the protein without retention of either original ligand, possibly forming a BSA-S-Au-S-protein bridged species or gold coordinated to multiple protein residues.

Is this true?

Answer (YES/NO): NO